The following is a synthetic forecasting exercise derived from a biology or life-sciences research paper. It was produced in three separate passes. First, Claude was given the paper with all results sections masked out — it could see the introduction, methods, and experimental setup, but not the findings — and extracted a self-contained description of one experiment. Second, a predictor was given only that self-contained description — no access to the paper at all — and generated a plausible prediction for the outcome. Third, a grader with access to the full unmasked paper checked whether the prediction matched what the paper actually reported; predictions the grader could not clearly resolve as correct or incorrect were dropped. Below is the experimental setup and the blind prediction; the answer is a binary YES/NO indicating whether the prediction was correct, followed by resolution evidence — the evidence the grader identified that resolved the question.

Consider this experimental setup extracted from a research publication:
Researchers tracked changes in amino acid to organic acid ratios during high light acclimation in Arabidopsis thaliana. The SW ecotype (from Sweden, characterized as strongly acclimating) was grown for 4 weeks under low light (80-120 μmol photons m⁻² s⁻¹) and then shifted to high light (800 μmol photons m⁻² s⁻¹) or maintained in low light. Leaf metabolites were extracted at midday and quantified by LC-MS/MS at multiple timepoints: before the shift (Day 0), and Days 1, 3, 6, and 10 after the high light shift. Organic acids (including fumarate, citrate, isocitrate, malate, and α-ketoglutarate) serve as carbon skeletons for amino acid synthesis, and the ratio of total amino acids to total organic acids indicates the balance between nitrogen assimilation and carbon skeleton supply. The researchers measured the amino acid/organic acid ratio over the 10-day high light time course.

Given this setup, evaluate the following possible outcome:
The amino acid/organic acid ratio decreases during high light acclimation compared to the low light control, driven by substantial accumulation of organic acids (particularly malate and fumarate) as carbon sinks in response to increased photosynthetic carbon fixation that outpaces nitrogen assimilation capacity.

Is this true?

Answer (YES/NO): NO